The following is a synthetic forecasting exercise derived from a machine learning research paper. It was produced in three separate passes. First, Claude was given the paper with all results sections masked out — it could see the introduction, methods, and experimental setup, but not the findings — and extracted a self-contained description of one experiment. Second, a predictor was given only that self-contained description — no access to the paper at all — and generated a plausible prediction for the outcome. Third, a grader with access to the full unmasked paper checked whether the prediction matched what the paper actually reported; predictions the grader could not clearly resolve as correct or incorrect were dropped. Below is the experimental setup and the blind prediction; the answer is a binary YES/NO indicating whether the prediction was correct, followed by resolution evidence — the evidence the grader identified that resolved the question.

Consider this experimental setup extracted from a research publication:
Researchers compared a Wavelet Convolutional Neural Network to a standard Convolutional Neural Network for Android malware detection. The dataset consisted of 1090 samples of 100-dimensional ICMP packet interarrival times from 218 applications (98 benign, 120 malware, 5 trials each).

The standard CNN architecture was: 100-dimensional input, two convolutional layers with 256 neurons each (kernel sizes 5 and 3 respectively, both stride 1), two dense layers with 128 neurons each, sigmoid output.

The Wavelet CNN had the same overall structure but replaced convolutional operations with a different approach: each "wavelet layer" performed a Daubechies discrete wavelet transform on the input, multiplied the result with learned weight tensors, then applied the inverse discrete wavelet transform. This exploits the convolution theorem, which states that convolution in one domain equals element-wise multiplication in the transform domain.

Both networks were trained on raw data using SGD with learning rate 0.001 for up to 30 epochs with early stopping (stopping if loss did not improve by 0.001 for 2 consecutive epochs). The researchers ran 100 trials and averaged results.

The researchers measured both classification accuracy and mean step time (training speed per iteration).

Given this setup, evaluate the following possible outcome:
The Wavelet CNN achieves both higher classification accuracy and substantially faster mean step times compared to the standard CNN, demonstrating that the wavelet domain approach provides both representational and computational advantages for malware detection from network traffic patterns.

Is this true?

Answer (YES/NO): NO